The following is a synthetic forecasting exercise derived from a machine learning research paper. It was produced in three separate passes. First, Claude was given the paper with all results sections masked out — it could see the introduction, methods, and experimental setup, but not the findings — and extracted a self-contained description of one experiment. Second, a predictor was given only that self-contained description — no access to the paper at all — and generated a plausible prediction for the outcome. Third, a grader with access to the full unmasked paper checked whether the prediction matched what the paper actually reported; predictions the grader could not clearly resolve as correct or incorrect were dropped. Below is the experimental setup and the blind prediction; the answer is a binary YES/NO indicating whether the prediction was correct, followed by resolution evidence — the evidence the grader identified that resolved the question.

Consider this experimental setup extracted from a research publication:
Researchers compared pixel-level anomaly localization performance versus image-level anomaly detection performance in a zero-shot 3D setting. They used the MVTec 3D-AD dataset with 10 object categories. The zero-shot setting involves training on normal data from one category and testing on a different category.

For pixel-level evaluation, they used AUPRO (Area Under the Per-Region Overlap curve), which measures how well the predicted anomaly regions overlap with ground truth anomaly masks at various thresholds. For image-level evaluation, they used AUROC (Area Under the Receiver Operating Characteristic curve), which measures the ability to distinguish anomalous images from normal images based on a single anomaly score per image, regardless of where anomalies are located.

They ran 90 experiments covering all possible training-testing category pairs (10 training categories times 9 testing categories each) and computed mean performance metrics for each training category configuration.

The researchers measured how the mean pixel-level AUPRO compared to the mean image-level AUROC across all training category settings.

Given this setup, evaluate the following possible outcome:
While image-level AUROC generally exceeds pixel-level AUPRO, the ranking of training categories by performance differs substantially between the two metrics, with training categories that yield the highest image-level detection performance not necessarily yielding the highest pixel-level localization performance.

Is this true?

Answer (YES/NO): NO